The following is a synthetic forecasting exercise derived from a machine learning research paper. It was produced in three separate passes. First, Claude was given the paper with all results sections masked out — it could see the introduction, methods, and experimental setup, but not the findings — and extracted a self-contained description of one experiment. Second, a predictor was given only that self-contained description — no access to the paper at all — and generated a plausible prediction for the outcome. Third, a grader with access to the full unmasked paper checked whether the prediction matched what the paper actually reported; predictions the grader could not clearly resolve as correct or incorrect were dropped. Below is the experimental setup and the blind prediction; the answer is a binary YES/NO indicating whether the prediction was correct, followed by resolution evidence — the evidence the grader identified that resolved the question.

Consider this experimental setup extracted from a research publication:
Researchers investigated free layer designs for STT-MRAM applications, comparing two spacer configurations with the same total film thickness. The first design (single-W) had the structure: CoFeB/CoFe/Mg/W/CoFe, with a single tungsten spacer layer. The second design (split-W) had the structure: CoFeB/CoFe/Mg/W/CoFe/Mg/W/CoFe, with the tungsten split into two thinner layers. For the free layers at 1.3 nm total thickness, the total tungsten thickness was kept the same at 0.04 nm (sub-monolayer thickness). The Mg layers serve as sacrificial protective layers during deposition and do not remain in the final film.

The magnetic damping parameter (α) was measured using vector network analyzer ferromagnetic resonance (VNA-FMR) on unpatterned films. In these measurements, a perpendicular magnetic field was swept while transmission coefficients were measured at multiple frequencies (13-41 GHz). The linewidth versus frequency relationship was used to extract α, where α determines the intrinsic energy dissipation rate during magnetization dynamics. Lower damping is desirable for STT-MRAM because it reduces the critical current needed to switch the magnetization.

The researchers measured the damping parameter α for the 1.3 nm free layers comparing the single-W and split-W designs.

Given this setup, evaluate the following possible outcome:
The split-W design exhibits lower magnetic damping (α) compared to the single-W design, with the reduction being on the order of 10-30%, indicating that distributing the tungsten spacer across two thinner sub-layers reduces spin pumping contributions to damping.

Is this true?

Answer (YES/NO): YES